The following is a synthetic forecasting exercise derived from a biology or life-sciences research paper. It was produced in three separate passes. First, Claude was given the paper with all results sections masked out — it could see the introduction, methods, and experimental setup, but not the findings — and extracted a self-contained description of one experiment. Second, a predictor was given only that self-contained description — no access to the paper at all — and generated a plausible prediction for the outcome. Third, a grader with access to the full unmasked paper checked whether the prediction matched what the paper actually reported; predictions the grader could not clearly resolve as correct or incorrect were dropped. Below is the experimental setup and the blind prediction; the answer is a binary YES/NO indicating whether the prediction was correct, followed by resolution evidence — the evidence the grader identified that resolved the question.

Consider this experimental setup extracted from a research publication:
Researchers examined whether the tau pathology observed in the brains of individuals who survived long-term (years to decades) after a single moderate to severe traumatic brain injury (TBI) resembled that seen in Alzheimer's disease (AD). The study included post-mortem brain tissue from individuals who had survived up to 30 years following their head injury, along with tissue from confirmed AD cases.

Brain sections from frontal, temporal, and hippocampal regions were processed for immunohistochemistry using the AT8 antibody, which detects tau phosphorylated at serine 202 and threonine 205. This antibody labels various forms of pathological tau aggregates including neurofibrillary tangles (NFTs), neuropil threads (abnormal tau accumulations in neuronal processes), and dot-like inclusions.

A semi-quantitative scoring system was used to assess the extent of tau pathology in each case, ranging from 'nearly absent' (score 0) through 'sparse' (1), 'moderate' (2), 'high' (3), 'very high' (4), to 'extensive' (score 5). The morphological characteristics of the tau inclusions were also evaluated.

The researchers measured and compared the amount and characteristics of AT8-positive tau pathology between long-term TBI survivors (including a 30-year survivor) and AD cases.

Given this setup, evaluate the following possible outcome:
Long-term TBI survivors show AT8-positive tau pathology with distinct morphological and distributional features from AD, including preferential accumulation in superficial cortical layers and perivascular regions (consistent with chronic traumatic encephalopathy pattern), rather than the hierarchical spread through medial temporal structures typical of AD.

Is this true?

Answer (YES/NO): NO